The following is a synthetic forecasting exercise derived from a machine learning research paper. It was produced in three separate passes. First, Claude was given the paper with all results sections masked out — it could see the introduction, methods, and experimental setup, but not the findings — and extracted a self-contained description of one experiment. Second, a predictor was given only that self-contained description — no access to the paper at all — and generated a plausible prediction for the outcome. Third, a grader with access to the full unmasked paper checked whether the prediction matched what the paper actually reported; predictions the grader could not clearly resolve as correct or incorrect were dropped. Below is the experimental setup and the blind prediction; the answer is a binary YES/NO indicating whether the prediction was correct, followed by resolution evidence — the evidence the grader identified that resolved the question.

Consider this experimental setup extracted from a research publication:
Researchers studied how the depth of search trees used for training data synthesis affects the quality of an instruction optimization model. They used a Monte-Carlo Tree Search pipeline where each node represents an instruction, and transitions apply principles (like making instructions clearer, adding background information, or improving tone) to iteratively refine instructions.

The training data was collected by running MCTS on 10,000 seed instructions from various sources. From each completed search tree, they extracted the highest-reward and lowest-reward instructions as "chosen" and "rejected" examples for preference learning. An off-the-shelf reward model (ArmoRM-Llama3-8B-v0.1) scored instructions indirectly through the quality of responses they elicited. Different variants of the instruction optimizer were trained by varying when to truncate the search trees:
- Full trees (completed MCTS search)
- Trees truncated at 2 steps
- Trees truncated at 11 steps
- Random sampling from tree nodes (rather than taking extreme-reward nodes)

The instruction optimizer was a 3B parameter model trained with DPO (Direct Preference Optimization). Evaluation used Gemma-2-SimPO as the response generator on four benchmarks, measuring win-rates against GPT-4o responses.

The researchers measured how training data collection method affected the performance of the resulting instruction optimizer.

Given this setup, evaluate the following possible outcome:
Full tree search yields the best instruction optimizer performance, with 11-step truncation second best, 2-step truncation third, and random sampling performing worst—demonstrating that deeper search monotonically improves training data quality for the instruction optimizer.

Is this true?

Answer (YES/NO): NO